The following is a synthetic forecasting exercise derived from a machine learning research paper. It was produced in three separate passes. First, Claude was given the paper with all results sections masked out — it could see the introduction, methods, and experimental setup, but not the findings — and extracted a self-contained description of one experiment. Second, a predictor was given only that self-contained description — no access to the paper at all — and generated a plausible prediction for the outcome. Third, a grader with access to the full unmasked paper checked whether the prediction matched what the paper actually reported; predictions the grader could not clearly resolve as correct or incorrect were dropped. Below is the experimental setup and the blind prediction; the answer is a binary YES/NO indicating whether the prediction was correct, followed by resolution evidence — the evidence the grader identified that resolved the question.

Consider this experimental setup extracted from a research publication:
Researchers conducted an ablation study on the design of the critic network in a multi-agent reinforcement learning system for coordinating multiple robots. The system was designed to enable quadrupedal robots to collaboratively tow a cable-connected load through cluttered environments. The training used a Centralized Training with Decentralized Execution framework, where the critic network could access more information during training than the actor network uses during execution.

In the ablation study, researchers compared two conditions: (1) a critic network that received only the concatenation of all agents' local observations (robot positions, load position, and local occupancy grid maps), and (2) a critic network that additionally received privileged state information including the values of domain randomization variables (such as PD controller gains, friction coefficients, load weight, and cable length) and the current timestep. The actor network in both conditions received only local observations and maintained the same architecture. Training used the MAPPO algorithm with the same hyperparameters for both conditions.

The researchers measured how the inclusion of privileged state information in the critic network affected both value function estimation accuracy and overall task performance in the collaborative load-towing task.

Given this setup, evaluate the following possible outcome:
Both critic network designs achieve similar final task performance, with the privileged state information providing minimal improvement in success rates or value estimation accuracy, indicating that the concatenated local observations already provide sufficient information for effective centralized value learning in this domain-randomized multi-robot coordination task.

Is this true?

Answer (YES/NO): NO